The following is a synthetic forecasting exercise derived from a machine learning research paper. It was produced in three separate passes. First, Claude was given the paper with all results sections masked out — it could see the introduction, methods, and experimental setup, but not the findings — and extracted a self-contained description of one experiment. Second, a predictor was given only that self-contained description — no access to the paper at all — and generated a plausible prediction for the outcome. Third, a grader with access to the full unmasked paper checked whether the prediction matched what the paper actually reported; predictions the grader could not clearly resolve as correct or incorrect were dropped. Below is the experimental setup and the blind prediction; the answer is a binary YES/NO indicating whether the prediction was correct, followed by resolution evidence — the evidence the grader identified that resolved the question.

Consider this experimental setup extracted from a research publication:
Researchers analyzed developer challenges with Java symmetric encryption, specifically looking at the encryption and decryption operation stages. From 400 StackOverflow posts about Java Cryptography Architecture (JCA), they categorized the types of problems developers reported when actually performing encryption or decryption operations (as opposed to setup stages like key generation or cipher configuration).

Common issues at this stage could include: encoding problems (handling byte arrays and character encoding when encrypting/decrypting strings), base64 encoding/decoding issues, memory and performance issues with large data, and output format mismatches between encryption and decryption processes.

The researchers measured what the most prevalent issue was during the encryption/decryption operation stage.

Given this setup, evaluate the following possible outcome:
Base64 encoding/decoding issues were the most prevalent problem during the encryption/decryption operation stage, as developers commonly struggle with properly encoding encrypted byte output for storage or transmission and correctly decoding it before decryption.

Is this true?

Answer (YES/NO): NO